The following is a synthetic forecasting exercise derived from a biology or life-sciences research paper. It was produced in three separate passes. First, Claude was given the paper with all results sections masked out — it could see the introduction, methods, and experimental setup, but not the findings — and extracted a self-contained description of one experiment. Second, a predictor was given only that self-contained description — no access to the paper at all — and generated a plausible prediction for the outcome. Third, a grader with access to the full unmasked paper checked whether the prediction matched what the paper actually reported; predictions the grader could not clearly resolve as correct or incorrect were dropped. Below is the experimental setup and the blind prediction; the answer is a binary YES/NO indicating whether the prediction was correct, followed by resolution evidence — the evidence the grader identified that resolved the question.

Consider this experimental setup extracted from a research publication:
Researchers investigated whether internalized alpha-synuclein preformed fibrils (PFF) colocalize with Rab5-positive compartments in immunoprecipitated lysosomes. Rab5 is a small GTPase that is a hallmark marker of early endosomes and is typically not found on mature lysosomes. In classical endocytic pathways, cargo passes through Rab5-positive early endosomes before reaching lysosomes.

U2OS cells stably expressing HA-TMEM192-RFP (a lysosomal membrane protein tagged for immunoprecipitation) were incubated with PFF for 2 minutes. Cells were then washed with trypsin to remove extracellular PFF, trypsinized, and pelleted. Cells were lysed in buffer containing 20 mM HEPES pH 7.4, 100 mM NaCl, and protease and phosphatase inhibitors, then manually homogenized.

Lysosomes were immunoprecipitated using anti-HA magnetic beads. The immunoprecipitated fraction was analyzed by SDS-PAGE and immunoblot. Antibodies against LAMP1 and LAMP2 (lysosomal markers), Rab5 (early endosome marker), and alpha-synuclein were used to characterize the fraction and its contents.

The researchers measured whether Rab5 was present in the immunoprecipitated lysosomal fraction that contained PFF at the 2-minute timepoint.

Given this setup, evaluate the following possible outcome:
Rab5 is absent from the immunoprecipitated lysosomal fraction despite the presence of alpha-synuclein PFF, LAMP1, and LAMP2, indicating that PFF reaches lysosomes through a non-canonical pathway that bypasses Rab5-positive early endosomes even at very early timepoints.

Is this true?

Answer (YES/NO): YES